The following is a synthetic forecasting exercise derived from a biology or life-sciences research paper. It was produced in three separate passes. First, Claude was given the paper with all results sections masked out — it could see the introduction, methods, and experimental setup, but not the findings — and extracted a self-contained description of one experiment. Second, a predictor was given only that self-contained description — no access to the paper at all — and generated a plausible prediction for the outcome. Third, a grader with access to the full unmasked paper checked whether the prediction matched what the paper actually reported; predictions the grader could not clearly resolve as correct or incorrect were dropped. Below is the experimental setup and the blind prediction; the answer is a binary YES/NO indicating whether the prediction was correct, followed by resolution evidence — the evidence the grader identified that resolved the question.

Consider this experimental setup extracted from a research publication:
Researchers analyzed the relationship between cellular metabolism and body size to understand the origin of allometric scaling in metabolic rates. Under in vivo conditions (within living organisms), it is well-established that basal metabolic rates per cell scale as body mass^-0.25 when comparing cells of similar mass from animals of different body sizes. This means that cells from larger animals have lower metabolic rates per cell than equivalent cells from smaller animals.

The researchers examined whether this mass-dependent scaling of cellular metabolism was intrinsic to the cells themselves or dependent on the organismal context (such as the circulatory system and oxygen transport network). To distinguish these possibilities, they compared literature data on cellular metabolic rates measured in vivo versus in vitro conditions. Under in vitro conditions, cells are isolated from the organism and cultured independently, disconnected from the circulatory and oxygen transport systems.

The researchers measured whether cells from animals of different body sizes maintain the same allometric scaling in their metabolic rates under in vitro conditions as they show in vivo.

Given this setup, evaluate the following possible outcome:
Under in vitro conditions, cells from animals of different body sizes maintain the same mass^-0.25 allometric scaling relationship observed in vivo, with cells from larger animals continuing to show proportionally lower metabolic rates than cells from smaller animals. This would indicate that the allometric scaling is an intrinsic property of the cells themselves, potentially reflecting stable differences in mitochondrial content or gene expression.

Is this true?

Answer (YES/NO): NO